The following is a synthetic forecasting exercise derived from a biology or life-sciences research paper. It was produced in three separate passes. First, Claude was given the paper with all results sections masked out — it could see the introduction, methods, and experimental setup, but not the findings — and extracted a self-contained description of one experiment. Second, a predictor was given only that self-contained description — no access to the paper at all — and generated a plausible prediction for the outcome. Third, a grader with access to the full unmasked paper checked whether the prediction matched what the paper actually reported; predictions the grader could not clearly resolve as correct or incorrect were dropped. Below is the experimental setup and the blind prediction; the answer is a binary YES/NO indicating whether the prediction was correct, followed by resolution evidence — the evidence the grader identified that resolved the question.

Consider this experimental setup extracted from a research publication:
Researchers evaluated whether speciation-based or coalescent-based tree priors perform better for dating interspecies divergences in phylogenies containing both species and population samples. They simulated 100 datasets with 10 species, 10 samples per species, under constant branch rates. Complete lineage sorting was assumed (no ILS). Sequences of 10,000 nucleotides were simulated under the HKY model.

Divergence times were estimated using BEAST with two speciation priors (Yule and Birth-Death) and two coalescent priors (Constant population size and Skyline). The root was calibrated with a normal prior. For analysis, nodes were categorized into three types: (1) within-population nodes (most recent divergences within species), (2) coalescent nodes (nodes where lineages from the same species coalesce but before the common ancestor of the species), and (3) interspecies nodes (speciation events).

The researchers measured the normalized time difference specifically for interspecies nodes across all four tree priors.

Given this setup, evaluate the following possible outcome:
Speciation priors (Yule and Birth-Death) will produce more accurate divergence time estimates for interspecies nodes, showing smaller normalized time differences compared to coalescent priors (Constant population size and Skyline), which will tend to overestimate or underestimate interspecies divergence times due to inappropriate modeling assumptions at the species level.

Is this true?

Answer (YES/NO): NO